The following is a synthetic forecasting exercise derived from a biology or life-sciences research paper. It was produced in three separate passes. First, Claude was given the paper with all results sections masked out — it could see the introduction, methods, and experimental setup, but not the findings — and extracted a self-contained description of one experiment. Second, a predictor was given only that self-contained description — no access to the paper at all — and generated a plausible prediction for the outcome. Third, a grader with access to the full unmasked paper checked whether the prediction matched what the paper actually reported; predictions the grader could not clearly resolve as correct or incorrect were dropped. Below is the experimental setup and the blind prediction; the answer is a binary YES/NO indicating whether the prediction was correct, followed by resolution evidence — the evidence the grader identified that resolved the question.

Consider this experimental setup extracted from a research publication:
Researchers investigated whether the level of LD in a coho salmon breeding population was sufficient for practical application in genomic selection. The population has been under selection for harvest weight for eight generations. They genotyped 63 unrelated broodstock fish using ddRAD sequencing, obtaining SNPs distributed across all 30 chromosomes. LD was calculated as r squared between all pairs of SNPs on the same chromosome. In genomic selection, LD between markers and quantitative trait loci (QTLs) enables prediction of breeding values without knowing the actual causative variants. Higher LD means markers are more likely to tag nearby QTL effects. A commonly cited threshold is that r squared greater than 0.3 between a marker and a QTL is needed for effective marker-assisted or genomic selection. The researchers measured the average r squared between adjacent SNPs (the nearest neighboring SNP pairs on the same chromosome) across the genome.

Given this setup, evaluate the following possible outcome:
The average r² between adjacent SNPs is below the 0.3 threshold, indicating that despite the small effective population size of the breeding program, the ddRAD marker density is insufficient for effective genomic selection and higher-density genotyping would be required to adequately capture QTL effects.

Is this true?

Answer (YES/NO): YES